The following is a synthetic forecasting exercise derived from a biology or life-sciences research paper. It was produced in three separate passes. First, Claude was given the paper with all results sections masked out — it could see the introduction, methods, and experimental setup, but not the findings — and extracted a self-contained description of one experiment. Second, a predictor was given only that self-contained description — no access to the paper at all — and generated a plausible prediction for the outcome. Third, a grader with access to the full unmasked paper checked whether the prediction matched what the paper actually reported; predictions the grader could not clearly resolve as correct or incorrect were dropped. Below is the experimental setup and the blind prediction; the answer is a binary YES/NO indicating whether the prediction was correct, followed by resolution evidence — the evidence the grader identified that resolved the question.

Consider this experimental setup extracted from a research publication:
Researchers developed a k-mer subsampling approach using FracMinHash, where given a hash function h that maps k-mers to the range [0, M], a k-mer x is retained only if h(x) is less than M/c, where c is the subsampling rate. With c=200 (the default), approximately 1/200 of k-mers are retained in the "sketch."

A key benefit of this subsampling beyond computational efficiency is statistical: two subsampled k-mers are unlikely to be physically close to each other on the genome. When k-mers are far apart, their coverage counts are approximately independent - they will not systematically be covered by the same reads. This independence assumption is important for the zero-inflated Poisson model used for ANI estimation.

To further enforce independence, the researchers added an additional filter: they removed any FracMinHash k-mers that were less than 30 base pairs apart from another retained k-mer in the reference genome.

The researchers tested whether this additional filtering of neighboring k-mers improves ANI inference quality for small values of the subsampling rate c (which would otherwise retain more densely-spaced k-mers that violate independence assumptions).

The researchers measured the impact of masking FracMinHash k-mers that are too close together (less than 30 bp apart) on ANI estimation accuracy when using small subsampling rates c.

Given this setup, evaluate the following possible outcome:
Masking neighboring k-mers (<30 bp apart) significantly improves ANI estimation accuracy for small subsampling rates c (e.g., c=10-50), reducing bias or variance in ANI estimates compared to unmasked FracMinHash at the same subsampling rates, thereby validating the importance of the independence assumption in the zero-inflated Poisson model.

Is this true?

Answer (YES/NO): YES